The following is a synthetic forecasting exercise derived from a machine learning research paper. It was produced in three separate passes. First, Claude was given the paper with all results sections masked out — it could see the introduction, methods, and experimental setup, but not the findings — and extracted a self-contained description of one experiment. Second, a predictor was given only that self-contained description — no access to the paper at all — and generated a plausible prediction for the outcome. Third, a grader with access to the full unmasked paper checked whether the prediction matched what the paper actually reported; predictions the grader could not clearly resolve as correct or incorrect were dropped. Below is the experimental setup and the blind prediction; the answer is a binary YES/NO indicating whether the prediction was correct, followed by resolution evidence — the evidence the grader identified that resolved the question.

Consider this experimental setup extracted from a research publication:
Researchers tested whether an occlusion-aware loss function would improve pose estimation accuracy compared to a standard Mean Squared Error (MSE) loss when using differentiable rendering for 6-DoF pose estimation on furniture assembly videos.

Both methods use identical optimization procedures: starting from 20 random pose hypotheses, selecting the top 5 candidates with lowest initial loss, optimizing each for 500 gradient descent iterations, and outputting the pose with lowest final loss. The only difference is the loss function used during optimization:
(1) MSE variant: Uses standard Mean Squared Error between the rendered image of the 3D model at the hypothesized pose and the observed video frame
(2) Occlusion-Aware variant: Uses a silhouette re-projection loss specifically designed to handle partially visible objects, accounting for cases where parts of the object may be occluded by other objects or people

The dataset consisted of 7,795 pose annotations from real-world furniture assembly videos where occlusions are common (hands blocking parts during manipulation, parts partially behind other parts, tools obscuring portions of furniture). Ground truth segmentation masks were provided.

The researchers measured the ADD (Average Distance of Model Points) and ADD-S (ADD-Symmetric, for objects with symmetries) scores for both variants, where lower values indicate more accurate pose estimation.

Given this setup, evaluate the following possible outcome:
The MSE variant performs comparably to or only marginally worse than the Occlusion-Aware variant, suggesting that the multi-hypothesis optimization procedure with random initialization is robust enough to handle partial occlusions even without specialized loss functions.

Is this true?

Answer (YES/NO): YES